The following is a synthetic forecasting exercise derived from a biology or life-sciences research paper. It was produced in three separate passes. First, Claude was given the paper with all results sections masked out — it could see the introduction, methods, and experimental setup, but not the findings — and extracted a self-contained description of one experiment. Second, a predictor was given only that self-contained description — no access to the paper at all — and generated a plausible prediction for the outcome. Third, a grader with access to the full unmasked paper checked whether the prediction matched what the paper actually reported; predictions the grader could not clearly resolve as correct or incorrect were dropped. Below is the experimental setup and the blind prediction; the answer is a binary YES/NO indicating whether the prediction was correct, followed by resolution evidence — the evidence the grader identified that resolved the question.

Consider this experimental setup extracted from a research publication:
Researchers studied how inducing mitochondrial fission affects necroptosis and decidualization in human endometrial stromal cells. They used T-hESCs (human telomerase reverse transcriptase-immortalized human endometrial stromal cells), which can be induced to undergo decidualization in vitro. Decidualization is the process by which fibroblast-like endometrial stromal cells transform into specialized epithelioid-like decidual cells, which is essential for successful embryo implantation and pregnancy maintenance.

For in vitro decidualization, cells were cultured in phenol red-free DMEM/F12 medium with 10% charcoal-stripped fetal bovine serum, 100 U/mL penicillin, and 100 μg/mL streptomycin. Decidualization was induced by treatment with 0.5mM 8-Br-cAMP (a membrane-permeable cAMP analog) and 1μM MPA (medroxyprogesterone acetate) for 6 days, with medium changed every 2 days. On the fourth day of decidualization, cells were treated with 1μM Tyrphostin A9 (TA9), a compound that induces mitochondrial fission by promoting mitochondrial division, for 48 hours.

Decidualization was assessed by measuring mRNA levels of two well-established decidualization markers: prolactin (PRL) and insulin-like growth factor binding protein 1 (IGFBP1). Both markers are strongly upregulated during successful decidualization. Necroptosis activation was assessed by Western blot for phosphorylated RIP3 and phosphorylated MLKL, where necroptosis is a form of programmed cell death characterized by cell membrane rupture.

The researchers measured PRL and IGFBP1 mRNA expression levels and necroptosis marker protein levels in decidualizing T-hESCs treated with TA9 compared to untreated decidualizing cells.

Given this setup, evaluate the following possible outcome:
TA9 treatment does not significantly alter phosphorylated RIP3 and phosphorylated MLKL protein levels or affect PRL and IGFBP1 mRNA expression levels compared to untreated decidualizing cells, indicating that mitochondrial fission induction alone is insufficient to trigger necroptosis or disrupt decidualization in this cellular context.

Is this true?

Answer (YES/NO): NO